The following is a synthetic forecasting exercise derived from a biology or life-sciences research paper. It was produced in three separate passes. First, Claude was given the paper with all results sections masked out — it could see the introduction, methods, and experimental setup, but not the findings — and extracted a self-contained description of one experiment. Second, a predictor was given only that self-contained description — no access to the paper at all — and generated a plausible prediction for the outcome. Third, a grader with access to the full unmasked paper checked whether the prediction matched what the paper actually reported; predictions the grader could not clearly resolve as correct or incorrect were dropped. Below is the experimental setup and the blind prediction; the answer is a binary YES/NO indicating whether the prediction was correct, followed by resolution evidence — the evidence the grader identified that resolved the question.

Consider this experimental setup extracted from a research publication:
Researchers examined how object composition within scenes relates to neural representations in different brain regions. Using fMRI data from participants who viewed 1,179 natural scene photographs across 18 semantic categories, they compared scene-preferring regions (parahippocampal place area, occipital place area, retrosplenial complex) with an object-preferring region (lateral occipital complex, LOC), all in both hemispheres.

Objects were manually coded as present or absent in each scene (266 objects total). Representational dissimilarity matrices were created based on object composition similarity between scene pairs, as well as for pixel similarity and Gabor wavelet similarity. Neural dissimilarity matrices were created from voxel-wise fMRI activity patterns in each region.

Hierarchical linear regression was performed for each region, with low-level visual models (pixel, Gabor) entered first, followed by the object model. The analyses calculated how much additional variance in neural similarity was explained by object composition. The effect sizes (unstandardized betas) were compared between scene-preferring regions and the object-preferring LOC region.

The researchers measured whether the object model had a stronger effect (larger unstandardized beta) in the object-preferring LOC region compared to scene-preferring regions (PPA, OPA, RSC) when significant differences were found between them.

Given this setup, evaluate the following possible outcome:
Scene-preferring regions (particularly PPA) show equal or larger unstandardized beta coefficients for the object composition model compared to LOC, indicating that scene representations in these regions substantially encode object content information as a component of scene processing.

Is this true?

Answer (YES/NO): YES